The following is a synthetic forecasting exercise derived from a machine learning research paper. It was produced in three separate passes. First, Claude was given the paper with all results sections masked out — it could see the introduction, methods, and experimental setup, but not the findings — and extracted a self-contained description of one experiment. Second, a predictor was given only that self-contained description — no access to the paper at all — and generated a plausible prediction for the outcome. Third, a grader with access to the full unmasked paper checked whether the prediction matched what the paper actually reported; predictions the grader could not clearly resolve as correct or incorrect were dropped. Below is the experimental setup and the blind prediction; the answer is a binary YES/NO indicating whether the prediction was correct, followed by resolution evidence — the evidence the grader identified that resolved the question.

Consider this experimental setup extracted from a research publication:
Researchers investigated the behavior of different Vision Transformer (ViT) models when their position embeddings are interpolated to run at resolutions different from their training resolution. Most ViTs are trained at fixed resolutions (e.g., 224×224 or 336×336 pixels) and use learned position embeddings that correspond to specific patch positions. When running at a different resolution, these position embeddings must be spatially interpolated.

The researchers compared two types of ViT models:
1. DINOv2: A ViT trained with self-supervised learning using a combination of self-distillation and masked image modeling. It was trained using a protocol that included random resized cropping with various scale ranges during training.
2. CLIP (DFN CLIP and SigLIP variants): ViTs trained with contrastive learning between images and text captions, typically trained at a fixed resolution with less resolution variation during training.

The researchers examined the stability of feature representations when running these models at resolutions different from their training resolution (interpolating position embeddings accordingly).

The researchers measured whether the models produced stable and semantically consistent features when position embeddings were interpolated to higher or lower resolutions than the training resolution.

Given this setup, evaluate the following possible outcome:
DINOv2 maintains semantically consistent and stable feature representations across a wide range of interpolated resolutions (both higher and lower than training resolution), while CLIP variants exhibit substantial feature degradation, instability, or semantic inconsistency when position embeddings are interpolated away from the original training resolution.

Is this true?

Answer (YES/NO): YES